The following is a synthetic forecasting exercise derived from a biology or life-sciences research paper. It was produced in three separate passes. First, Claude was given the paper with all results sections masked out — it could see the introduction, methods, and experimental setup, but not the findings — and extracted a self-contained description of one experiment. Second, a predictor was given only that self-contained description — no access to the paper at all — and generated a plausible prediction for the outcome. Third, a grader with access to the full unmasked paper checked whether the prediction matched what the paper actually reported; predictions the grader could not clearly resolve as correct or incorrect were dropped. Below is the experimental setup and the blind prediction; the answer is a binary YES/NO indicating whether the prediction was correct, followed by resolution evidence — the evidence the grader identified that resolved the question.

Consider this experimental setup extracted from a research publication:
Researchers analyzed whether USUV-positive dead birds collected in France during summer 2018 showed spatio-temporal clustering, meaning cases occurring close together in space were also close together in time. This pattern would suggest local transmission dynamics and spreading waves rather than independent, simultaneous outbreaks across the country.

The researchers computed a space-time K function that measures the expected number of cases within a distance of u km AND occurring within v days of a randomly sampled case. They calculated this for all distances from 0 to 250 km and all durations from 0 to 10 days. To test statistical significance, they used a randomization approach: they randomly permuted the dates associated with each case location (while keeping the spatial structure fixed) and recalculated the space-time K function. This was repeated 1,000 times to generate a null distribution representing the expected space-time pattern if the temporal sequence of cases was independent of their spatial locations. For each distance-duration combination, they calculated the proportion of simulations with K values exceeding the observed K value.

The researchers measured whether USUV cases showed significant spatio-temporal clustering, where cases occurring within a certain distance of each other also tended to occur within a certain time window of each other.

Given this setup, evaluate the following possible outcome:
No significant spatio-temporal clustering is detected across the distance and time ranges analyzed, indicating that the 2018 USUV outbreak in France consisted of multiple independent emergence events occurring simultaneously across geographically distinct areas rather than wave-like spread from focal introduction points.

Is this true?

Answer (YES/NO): NO